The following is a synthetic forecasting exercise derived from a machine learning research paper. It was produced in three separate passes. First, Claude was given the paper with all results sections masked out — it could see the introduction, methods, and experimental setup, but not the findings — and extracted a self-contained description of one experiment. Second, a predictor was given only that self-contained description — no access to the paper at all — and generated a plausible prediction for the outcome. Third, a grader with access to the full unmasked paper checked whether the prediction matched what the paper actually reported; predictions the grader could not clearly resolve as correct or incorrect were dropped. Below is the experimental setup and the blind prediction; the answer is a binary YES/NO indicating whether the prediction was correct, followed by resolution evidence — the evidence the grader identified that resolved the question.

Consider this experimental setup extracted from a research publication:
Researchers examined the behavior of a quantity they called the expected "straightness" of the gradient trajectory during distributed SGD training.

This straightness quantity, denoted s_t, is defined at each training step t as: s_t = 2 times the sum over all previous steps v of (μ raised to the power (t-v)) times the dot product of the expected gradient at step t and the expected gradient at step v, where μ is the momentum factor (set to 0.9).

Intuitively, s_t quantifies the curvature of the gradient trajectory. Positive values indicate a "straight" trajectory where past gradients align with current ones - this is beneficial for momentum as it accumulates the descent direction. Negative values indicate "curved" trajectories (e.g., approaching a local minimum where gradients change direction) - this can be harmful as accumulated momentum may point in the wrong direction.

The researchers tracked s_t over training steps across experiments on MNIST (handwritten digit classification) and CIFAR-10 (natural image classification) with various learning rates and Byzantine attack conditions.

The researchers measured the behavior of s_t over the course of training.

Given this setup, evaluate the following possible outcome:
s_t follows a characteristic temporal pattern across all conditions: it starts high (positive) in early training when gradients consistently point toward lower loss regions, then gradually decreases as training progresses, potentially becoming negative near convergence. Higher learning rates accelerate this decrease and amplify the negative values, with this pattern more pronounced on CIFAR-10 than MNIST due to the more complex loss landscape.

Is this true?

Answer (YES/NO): NO